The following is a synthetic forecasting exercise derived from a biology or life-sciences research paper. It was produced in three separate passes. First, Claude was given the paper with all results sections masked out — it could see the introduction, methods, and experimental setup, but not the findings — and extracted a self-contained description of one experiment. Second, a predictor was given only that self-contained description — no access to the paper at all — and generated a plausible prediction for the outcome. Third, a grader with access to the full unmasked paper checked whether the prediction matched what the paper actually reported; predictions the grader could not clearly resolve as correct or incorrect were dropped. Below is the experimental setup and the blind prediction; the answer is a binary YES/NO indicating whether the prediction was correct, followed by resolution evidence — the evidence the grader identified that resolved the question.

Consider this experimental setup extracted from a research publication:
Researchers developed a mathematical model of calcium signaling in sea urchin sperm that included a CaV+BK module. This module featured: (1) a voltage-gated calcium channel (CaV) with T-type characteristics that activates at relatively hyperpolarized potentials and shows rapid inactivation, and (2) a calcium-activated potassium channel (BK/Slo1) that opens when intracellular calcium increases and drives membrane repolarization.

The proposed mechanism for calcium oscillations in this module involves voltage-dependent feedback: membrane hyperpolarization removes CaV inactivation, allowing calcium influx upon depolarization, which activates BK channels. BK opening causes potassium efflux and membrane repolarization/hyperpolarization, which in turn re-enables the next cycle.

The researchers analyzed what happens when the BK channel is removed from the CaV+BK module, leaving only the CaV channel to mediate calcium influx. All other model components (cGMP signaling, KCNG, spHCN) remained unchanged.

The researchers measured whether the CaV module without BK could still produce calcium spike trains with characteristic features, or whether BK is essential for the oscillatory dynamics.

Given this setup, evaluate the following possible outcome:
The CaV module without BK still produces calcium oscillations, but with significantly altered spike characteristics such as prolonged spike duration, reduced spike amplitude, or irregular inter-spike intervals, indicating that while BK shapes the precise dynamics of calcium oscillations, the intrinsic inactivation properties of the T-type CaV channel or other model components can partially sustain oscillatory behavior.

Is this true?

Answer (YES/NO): YES